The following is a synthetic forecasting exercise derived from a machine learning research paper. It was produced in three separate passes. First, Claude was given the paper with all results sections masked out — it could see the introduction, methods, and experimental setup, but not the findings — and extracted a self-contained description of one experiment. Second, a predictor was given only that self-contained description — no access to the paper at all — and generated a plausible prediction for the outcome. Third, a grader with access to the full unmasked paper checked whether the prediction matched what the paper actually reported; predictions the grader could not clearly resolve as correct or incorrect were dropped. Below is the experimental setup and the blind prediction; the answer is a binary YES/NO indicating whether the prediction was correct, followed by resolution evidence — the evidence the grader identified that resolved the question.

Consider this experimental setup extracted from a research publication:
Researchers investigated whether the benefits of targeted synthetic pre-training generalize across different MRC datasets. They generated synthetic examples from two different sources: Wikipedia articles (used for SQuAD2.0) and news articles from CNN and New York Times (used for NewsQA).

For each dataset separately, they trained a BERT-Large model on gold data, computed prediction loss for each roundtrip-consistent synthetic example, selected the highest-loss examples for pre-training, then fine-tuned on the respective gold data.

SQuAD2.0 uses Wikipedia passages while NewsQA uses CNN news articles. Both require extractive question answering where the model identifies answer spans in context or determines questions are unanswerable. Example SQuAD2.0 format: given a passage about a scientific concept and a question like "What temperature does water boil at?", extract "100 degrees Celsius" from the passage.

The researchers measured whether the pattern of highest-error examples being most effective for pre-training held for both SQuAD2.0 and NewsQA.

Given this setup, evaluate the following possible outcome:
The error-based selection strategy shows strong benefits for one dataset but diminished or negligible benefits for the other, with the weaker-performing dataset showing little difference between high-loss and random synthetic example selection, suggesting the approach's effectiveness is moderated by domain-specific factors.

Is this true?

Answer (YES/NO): NO